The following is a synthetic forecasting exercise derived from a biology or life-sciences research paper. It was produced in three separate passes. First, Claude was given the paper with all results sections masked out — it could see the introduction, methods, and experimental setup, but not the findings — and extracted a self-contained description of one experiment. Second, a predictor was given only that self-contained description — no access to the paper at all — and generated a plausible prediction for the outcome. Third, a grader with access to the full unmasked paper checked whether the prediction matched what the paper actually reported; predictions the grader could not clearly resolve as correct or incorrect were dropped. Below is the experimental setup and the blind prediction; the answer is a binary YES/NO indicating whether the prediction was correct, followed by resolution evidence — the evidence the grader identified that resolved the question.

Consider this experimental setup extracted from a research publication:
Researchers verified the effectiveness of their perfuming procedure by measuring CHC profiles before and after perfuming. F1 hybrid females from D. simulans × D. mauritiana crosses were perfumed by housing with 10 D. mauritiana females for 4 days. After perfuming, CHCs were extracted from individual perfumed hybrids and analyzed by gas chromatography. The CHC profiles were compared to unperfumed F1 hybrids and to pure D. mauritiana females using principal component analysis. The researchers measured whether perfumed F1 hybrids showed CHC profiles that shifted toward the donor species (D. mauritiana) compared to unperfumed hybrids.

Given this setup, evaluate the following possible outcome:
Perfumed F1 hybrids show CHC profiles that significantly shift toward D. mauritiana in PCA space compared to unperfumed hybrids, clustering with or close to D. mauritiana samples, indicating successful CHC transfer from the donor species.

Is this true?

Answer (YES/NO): NO